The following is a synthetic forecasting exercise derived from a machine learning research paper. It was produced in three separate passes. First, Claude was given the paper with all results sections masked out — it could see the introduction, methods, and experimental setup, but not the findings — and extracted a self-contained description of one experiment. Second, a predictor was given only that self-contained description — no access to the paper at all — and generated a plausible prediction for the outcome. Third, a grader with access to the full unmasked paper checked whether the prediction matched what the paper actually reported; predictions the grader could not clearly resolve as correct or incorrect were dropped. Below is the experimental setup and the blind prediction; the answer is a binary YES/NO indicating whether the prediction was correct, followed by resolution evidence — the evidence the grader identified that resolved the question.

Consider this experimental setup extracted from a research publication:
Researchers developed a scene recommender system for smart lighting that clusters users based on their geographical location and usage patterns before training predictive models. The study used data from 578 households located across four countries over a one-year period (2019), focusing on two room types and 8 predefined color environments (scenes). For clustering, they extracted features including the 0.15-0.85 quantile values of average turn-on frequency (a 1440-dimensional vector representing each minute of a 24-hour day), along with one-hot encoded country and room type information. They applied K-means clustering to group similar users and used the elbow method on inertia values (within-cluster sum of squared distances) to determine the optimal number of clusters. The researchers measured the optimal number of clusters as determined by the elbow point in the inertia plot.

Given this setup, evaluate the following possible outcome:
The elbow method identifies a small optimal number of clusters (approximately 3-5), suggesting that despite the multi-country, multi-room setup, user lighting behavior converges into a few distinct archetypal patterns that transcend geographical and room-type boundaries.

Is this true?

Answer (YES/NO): YES